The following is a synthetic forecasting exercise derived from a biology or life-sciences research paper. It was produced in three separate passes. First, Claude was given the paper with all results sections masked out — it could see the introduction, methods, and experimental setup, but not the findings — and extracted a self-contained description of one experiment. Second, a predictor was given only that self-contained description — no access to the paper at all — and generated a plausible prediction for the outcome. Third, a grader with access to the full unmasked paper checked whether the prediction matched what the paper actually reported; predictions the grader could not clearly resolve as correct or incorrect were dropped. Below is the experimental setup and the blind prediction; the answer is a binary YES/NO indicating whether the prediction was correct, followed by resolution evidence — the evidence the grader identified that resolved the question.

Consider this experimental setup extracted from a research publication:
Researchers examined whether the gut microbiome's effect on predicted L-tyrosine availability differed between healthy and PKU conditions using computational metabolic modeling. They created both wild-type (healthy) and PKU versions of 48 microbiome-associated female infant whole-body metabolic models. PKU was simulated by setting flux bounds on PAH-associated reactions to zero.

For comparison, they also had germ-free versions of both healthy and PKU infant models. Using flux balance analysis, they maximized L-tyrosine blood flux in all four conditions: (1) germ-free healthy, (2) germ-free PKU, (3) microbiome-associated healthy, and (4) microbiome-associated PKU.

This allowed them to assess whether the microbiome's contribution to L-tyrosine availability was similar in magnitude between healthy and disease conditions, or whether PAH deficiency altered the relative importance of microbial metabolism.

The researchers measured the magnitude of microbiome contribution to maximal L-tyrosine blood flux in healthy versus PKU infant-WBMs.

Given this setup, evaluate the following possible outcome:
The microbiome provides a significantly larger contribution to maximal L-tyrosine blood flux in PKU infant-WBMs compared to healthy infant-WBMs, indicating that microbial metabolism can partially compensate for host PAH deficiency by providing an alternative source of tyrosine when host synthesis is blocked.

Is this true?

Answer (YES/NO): YES